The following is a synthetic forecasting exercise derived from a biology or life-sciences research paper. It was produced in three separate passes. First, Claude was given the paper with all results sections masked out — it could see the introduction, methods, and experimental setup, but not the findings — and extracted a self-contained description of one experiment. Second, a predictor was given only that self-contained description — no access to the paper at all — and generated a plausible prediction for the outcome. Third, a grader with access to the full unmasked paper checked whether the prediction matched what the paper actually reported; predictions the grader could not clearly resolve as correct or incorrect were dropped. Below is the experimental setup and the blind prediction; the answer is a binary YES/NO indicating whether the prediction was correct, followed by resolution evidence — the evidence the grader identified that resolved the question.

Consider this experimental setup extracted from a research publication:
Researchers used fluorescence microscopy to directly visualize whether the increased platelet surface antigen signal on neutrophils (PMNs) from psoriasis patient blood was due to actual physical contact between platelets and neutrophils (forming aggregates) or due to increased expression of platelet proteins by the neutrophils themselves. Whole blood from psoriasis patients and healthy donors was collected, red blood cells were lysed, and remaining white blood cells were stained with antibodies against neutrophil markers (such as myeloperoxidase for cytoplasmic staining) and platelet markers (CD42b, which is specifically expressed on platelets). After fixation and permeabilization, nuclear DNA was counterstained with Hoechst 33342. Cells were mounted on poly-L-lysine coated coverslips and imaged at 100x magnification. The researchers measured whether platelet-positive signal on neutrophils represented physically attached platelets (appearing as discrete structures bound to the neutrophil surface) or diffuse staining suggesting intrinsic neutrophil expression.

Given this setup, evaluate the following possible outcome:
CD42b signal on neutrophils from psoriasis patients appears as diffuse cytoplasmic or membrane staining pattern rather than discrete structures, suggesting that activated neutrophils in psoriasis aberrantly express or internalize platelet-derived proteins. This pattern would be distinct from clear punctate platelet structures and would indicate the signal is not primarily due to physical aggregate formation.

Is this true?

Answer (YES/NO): NO